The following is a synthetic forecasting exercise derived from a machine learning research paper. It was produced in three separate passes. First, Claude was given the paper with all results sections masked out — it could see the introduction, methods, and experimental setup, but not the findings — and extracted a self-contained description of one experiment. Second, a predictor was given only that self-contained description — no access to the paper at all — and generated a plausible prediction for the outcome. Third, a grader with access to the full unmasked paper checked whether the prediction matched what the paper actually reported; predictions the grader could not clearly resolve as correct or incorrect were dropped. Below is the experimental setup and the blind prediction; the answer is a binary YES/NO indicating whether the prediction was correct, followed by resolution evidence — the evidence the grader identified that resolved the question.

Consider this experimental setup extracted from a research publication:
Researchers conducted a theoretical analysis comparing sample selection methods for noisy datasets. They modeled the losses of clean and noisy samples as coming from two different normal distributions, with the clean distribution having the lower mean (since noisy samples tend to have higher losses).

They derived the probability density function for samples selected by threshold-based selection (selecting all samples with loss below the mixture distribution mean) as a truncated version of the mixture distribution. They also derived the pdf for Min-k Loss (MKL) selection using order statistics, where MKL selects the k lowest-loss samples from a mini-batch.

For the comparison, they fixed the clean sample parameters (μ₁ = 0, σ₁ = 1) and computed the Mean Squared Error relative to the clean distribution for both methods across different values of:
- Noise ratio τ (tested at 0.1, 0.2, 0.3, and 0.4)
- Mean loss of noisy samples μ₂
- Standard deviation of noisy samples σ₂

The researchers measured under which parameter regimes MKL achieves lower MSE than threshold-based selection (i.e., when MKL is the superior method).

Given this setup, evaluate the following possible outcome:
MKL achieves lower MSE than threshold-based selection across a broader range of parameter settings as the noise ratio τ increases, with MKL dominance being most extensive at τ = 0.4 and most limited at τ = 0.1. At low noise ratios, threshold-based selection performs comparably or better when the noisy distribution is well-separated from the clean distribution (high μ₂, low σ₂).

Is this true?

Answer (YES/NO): NO